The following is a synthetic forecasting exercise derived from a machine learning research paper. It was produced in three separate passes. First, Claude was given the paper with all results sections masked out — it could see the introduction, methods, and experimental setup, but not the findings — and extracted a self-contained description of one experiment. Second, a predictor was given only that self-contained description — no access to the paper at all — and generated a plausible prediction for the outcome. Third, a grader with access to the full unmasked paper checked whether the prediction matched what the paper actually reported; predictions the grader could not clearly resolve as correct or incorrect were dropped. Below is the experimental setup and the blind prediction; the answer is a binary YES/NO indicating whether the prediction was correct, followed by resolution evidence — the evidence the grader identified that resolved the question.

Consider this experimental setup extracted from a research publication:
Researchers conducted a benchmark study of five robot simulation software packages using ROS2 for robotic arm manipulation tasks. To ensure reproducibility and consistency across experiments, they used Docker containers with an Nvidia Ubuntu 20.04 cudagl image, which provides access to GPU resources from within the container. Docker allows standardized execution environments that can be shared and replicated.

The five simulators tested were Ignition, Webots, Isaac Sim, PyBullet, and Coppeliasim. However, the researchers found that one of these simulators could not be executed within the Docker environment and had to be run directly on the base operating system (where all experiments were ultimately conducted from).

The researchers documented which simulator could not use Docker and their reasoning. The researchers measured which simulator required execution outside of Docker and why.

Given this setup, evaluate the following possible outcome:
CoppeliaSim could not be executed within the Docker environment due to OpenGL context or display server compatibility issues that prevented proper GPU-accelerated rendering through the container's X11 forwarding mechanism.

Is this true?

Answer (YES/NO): NO